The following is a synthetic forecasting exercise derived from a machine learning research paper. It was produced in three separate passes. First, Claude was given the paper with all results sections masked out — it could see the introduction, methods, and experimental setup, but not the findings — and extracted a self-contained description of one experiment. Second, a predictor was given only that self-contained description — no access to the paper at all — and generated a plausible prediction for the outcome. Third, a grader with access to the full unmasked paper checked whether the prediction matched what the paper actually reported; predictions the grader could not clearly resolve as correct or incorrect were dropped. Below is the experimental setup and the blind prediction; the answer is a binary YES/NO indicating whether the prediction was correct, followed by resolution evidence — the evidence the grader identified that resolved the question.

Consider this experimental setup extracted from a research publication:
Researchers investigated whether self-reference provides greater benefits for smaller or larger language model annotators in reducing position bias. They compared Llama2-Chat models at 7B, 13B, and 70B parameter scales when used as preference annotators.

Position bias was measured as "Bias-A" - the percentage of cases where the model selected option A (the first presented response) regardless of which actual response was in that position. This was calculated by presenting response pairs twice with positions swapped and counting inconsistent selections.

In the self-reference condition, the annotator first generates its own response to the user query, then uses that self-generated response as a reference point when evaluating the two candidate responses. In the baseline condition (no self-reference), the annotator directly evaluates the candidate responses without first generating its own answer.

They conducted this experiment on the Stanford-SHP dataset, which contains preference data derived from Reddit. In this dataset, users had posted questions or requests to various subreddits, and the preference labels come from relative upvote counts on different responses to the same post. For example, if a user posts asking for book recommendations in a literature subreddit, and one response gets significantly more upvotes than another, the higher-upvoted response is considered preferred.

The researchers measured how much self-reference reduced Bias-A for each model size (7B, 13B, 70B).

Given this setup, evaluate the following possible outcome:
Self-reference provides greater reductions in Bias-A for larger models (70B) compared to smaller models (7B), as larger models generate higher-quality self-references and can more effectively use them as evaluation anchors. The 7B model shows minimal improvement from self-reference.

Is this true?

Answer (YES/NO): NO